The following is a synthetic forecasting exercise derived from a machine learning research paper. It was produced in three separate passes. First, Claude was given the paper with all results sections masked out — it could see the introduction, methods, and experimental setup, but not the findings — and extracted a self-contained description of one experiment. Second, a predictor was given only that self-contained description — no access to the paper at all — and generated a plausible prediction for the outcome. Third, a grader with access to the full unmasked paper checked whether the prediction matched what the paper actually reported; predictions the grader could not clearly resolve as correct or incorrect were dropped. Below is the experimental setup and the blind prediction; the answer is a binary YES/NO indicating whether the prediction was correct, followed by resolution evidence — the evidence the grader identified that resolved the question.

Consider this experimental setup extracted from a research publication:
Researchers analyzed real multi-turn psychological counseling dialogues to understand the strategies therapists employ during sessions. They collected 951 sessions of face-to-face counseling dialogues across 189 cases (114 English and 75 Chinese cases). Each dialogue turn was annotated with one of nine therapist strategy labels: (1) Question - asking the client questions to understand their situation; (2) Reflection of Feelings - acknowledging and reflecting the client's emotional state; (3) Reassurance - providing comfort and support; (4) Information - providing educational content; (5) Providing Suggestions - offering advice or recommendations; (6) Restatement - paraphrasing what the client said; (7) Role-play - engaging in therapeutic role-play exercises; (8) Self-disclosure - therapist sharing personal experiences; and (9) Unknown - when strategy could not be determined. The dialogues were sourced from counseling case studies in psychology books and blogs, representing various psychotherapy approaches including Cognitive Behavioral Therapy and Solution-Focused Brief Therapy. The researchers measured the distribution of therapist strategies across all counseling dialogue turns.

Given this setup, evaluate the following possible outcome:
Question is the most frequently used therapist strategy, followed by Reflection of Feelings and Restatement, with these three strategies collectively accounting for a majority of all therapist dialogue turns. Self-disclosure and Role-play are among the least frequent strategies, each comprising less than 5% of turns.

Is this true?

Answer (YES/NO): NO